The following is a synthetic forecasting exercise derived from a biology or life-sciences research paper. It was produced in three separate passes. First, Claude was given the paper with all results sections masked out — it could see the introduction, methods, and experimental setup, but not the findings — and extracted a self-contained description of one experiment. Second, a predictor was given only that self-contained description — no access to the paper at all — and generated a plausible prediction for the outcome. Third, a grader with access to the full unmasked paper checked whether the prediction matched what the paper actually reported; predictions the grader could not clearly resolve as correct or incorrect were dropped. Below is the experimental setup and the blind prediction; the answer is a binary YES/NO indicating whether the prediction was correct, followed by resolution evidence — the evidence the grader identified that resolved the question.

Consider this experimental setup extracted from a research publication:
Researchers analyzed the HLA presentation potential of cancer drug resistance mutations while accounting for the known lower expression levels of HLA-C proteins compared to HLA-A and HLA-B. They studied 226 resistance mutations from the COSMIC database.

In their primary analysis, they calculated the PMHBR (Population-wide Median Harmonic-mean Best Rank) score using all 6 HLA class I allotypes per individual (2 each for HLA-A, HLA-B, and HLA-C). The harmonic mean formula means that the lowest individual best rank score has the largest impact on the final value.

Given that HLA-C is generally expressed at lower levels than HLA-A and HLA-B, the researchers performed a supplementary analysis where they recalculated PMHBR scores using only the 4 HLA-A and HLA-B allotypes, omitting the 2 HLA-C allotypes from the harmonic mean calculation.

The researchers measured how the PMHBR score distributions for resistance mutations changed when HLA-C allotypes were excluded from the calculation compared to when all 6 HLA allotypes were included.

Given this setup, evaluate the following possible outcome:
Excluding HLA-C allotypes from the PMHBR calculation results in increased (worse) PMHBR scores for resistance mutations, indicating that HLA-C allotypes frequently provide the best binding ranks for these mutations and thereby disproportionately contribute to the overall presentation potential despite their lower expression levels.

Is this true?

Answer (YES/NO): NO